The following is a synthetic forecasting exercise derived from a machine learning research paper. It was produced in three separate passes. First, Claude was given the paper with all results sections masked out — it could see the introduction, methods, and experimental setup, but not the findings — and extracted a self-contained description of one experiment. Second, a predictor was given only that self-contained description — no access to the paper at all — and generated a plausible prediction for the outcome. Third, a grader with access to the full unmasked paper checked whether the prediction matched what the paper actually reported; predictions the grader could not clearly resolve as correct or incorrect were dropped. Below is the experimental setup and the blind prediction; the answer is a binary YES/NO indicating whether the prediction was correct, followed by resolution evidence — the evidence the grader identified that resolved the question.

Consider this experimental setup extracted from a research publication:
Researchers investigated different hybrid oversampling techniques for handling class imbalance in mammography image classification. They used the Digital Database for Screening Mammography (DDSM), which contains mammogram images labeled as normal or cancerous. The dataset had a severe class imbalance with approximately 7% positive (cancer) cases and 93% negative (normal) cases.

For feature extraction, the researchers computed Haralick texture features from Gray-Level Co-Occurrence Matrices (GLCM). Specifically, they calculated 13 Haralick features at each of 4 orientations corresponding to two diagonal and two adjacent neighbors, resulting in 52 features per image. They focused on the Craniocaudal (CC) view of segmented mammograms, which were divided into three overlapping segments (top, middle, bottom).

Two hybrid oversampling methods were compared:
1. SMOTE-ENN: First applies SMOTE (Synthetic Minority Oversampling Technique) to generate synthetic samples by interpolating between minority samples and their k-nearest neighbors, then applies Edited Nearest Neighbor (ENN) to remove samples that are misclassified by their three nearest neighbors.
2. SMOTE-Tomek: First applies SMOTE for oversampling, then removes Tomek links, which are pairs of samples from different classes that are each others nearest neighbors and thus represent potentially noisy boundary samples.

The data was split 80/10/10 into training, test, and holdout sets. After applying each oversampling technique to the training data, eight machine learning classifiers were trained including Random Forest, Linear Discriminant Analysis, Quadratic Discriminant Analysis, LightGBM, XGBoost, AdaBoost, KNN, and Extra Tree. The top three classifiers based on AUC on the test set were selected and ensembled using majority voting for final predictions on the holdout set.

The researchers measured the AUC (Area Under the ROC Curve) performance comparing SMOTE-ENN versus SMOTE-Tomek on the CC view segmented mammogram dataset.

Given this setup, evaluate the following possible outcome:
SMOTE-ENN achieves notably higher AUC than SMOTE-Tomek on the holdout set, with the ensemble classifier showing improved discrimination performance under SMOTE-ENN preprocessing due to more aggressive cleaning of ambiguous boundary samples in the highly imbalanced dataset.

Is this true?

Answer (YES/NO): YES